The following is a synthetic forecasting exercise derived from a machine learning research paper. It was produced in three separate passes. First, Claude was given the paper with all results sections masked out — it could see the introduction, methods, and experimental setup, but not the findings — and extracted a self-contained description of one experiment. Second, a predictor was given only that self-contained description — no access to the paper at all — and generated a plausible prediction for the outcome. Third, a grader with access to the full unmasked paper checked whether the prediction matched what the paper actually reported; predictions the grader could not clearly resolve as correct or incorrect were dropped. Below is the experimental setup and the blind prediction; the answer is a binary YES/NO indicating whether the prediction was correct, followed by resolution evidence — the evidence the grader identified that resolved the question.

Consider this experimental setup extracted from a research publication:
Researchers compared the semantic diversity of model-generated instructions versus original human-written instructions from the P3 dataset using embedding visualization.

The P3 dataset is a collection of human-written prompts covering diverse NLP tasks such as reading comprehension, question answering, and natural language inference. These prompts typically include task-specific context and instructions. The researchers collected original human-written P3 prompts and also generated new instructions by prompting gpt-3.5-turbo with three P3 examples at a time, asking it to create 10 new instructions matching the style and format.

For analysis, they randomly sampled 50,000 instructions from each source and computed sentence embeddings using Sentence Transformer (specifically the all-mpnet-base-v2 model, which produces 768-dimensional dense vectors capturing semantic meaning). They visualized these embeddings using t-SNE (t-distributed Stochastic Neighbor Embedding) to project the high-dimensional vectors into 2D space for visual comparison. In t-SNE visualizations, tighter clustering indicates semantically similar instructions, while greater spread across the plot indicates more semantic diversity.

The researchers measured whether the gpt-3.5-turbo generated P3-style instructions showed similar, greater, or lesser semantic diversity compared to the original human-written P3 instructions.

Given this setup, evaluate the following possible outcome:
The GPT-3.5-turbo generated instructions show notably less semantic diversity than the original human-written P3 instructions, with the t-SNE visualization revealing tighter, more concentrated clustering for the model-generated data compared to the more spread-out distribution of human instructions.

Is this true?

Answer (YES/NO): NO